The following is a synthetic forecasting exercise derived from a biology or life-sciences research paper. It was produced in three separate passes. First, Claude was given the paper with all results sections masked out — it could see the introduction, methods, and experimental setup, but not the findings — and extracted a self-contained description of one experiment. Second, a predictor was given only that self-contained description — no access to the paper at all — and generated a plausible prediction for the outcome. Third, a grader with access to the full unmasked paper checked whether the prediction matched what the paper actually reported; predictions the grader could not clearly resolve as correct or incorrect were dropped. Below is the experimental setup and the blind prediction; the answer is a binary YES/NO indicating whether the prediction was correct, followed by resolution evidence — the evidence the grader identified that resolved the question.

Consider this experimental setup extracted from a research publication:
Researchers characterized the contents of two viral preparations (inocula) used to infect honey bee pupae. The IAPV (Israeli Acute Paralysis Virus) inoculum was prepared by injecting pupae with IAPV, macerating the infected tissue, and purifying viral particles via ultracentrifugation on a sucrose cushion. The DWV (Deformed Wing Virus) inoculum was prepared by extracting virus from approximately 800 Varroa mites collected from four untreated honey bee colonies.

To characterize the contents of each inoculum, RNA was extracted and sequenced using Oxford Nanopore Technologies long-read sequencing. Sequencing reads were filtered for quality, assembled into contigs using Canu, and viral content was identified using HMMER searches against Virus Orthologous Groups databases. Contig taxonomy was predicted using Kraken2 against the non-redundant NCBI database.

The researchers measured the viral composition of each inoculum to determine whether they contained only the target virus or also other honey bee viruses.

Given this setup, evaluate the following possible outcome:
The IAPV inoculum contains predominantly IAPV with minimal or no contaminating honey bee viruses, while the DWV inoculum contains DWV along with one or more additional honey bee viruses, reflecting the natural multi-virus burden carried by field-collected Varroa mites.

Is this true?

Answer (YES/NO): NO